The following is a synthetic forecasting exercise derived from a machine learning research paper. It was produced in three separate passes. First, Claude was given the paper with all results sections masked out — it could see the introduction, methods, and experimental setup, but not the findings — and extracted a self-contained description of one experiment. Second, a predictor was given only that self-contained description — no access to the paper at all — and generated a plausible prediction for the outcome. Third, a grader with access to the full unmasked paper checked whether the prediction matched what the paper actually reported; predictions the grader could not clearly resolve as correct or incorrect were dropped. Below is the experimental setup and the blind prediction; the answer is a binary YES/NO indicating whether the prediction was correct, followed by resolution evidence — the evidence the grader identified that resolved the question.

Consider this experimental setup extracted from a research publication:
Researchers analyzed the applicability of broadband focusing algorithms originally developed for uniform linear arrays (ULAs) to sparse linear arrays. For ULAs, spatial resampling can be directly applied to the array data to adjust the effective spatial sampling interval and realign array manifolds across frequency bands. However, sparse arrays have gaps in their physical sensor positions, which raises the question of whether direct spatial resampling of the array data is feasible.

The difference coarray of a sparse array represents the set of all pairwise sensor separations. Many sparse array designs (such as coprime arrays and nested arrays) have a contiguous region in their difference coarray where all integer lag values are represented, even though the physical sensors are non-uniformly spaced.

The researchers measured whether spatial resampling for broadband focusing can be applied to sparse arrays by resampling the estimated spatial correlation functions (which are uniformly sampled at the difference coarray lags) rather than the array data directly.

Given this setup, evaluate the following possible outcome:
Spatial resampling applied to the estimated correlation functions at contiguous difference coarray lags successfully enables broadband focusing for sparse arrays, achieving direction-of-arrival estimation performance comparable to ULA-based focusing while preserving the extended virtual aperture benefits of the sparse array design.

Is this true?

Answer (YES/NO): YES